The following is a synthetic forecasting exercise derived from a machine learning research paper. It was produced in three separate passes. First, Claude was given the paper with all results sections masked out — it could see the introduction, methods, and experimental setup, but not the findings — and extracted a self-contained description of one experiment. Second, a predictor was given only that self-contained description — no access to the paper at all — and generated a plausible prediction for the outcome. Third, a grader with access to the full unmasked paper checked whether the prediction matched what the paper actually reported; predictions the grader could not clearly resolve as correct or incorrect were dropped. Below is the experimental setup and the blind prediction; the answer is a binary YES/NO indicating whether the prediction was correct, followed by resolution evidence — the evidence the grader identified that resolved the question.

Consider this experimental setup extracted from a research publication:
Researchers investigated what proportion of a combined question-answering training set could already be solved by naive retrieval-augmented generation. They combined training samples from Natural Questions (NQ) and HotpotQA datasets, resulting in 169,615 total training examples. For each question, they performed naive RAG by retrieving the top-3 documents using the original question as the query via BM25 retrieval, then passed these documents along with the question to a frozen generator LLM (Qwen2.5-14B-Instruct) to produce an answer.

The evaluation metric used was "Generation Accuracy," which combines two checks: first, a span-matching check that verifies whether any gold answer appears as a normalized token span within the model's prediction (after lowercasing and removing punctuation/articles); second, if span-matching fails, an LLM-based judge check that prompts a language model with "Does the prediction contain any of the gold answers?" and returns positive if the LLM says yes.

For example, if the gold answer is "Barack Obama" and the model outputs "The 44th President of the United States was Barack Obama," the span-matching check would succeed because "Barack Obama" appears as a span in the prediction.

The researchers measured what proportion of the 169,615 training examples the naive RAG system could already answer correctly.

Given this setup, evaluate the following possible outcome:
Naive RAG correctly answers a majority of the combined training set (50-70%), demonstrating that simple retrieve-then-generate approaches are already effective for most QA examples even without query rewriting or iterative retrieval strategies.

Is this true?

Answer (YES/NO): YES